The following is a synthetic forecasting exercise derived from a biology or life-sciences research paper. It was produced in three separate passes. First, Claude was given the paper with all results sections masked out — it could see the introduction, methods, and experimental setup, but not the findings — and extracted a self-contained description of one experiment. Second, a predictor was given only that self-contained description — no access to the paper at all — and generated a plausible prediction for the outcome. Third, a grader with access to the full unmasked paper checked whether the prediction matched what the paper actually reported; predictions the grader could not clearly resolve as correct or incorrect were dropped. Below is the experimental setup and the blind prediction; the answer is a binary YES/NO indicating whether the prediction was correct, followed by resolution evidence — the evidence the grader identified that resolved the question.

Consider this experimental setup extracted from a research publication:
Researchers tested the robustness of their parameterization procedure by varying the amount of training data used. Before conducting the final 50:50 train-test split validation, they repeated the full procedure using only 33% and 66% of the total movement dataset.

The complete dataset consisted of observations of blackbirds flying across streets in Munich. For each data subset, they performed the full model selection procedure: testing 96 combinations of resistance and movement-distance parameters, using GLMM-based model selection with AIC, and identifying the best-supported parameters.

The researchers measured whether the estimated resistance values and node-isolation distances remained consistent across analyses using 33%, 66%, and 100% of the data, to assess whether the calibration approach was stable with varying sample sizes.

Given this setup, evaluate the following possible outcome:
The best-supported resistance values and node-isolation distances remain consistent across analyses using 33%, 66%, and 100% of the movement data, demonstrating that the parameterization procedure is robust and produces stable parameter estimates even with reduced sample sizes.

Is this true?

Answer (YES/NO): YES